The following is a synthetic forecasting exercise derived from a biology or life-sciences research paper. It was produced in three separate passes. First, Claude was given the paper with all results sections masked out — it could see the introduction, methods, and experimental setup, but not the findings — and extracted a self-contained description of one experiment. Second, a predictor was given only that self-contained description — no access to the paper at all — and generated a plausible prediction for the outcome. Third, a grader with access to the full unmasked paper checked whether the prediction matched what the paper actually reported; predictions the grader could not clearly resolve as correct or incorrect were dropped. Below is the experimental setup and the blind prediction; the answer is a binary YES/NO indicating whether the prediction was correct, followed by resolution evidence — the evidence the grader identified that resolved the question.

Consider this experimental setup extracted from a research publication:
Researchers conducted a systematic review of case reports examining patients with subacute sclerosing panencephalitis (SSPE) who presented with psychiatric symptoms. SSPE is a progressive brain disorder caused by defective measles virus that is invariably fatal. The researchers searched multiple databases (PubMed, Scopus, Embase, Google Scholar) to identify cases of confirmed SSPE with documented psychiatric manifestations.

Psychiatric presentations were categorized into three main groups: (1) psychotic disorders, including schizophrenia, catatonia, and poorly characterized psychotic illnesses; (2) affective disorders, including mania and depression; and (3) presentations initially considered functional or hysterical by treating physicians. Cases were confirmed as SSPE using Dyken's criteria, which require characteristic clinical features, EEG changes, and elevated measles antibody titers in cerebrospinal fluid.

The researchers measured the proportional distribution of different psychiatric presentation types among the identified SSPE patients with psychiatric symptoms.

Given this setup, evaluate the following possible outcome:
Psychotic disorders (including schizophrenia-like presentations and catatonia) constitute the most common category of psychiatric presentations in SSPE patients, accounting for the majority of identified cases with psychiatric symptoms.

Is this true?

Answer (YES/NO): YES